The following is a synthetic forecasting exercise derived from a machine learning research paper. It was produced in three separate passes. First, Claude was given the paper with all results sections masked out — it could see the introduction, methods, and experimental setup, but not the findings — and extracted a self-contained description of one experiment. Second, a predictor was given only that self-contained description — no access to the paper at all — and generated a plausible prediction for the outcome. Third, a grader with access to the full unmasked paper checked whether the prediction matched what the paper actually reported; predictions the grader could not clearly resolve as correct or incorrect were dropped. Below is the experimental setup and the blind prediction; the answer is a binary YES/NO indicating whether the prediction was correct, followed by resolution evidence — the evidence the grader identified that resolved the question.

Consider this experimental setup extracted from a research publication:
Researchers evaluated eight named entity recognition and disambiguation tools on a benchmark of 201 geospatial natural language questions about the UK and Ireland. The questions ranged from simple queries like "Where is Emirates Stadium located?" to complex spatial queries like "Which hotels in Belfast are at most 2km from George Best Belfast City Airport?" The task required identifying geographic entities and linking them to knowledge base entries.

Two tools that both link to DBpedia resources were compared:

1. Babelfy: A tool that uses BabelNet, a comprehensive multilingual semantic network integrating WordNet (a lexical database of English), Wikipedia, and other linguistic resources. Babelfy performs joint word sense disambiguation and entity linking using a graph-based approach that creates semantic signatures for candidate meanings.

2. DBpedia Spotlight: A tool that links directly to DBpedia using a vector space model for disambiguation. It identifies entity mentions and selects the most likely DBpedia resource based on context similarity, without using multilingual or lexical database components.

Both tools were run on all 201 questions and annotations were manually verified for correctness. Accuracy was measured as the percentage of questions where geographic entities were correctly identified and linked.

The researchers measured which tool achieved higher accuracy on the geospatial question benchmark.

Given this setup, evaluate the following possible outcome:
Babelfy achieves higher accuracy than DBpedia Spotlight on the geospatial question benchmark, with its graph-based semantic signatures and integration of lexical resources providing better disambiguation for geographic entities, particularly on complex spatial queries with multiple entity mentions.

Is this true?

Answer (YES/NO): NO